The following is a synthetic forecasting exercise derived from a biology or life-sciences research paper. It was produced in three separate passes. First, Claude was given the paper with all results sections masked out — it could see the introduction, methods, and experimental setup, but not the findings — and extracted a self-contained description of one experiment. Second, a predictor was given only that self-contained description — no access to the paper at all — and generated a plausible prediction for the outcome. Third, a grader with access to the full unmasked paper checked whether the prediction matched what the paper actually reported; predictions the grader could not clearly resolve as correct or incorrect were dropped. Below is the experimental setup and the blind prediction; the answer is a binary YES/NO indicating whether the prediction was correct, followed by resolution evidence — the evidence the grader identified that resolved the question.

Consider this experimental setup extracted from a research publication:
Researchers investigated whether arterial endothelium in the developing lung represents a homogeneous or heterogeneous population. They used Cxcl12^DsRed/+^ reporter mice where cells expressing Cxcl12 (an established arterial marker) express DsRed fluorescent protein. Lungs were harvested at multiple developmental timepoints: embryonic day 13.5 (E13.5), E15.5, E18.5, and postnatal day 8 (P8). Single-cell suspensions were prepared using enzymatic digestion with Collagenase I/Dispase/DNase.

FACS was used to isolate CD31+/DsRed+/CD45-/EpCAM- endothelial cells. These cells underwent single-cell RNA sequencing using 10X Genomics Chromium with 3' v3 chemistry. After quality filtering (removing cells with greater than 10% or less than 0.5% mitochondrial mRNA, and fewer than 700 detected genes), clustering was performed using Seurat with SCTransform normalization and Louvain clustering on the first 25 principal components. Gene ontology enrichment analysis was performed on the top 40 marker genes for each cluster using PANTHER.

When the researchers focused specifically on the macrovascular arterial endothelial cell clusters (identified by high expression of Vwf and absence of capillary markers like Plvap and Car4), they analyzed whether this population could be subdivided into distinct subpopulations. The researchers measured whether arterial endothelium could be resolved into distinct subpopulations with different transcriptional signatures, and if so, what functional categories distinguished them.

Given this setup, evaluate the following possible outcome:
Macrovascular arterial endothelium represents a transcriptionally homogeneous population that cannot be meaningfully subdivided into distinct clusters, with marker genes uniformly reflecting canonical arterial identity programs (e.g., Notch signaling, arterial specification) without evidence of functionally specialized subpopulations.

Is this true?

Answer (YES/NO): NO